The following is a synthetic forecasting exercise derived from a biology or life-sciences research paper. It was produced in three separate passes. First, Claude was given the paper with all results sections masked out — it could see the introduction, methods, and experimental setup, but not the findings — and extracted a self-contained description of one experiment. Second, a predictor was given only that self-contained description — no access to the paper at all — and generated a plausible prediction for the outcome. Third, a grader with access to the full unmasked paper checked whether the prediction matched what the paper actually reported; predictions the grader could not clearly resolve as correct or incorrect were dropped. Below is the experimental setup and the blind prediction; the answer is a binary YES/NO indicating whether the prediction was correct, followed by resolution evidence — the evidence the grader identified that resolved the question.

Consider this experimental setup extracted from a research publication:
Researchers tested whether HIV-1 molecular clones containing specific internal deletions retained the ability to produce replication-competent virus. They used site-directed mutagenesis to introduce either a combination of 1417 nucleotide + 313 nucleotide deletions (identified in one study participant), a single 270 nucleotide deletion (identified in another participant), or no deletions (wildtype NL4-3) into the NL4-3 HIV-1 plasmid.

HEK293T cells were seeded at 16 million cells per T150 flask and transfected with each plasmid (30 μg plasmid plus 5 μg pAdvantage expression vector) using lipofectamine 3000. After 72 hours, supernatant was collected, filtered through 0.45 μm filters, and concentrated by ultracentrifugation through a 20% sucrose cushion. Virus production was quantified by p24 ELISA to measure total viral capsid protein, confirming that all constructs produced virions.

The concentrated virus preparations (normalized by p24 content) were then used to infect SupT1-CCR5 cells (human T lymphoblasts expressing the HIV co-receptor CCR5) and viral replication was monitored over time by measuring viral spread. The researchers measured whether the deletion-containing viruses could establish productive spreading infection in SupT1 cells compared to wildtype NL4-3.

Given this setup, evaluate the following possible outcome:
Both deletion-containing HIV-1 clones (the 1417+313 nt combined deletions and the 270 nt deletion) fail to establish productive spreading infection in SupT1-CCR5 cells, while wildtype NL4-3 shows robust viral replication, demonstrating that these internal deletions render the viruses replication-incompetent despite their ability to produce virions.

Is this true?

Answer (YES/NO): NO